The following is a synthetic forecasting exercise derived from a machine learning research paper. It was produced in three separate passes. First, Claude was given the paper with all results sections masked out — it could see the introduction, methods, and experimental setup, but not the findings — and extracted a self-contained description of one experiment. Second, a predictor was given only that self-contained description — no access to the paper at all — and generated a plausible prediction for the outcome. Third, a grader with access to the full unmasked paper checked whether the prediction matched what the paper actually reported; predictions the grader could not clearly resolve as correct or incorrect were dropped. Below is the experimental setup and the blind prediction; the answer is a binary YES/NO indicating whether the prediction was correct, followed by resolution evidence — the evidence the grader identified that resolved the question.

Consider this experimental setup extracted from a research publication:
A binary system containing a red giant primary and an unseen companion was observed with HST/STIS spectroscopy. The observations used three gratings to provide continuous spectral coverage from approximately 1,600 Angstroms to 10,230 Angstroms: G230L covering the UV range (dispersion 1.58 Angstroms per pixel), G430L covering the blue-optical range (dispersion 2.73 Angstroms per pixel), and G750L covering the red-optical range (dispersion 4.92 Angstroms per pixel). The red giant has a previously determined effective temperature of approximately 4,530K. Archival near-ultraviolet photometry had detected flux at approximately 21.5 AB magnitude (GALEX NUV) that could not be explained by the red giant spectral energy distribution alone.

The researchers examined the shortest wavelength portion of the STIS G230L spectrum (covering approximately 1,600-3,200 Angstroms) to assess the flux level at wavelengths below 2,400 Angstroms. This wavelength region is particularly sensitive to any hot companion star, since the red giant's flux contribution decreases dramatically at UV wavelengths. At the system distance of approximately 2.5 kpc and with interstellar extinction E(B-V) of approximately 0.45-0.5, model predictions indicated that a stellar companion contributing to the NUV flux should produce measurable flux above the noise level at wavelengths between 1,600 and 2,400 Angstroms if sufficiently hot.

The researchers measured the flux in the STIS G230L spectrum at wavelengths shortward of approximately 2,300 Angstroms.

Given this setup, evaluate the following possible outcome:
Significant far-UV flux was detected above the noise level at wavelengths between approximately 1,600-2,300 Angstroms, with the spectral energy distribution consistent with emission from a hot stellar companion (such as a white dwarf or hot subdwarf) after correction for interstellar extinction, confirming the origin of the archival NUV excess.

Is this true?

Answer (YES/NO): NO